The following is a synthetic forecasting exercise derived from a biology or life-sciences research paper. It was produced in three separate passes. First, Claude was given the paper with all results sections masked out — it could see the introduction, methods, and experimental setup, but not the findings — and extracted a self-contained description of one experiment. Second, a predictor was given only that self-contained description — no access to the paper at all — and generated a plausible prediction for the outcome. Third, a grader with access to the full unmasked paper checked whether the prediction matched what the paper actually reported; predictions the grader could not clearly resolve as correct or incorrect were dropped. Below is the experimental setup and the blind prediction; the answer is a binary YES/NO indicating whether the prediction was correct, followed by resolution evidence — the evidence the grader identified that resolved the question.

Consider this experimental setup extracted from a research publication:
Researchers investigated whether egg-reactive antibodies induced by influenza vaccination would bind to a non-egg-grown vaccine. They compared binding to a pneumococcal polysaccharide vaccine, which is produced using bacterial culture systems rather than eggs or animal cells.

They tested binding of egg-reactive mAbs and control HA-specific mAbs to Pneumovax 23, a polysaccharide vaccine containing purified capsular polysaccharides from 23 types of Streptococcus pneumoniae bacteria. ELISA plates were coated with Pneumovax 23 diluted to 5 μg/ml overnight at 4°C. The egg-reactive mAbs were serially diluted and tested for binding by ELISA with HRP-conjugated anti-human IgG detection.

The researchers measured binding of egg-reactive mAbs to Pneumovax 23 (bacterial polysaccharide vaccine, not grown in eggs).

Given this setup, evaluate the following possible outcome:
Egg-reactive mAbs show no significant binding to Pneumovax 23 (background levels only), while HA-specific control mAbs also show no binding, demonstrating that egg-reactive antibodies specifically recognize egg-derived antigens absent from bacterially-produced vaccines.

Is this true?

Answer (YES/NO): NO